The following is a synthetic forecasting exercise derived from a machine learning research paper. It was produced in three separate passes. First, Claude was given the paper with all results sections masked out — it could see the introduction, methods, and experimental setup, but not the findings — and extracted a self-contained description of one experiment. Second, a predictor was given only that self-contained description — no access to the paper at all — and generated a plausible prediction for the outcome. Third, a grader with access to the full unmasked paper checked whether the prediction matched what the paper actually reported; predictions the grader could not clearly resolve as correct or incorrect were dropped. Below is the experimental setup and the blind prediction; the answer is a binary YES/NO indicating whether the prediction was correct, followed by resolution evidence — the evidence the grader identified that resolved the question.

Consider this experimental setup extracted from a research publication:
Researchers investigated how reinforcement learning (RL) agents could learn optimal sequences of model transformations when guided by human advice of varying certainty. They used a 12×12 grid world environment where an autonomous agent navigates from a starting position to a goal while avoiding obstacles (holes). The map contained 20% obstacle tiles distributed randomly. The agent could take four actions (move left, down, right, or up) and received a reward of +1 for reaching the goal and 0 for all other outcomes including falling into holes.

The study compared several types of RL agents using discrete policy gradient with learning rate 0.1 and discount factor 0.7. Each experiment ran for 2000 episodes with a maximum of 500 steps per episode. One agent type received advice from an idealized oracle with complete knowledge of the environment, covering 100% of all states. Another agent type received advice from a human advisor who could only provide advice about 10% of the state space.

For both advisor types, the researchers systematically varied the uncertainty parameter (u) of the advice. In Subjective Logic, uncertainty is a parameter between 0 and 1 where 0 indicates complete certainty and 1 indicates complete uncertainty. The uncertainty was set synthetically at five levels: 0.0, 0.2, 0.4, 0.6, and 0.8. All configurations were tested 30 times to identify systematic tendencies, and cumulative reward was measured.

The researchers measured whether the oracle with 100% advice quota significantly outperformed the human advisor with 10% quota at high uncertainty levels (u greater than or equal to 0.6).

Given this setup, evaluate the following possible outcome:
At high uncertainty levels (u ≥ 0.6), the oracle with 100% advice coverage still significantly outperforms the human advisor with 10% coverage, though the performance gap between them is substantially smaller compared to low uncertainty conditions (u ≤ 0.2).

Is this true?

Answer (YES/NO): NO